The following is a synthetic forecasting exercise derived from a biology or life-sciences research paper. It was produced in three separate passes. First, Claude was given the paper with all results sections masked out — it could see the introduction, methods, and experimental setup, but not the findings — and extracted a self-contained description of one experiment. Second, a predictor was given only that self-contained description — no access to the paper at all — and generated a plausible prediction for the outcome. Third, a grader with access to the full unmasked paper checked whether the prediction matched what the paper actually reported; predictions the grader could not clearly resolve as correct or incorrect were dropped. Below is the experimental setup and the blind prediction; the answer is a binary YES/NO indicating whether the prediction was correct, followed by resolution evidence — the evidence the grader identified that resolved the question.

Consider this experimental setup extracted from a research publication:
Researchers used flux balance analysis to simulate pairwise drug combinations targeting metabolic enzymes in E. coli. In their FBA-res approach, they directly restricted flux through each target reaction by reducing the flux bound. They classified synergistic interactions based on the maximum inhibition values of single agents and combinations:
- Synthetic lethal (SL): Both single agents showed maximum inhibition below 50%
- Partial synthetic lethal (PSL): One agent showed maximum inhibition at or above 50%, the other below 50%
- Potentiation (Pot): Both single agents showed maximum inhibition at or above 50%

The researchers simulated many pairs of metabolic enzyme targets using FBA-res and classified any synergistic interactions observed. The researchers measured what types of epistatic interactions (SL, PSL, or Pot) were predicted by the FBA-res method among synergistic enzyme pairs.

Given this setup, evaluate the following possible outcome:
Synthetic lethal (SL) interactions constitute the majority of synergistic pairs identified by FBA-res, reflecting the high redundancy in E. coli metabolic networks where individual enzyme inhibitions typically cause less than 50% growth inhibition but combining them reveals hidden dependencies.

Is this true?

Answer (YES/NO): NO